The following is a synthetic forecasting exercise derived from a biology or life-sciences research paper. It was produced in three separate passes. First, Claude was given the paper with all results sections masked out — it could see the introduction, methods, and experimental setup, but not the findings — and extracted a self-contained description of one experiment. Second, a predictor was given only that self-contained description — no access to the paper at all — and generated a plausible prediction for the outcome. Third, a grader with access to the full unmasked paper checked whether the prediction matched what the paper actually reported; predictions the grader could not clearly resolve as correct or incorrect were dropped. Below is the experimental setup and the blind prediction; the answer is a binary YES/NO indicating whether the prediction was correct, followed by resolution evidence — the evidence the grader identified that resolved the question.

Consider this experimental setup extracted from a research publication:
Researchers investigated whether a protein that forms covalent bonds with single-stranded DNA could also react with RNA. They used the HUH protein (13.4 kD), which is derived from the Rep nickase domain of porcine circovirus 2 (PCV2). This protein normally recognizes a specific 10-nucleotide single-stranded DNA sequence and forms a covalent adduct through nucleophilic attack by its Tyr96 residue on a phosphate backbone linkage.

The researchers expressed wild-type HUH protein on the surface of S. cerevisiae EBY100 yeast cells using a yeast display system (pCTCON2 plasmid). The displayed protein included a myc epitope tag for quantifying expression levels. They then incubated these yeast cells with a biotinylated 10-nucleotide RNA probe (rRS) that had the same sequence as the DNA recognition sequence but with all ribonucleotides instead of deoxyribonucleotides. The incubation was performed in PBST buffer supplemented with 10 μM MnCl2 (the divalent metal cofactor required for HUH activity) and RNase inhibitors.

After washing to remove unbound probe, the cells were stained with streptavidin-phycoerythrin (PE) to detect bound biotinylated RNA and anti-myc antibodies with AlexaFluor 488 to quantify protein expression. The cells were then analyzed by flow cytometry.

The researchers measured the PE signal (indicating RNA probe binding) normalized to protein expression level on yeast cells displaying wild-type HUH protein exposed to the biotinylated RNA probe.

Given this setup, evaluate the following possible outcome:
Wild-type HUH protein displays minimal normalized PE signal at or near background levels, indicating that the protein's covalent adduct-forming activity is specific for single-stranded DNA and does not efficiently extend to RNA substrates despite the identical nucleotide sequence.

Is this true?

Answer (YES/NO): YES